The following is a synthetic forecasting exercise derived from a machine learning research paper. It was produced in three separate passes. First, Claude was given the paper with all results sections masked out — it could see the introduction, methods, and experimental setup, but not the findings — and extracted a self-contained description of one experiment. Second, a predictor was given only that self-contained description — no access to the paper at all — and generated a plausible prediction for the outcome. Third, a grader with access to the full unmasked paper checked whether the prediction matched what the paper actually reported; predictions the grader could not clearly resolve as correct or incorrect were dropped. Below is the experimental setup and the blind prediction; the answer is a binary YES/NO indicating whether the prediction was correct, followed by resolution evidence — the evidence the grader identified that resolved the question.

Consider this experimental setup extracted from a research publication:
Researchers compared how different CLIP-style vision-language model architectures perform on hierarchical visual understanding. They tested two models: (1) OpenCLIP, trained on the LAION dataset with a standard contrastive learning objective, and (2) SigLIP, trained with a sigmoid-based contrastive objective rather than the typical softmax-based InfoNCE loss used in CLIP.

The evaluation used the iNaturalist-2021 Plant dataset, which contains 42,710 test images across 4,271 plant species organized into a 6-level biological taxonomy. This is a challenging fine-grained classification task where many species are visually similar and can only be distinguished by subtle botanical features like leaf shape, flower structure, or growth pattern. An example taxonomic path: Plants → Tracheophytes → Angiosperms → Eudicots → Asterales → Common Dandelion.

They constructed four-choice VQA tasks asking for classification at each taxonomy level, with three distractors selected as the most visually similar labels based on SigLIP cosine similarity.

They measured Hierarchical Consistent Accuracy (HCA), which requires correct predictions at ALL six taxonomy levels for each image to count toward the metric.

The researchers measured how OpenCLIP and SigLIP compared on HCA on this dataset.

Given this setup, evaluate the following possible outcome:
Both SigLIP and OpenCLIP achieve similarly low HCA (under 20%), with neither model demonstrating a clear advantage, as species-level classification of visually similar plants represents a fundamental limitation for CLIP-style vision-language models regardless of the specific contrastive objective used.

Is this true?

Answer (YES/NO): NO